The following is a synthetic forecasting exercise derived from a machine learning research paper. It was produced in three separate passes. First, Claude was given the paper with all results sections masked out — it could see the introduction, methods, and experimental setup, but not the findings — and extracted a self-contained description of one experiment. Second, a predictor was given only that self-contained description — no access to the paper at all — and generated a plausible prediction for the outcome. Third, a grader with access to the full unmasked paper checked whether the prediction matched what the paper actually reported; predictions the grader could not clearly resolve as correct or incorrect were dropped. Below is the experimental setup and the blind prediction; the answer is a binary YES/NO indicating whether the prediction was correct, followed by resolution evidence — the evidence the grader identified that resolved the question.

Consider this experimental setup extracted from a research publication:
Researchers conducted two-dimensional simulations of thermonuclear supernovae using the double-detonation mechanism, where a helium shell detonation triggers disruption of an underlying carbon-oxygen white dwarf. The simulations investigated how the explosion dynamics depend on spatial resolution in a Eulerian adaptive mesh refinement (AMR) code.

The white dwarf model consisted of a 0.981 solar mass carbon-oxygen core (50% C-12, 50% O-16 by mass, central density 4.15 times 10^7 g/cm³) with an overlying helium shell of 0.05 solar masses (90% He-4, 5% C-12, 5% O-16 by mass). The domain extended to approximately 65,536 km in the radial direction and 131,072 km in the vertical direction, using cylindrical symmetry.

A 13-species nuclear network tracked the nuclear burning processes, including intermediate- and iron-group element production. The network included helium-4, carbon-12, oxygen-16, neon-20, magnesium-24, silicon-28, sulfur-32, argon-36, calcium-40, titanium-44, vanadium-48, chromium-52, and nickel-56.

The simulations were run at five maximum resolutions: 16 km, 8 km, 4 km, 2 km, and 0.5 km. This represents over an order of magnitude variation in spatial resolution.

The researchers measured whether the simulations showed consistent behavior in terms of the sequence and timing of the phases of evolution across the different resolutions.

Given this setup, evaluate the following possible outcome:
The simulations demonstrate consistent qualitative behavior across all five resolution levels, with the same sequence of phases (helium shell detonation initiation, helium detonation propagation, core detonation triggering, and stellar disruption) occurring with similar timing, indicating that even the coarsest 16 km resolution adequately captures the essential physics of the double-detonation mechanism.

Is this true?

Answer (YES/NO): NO